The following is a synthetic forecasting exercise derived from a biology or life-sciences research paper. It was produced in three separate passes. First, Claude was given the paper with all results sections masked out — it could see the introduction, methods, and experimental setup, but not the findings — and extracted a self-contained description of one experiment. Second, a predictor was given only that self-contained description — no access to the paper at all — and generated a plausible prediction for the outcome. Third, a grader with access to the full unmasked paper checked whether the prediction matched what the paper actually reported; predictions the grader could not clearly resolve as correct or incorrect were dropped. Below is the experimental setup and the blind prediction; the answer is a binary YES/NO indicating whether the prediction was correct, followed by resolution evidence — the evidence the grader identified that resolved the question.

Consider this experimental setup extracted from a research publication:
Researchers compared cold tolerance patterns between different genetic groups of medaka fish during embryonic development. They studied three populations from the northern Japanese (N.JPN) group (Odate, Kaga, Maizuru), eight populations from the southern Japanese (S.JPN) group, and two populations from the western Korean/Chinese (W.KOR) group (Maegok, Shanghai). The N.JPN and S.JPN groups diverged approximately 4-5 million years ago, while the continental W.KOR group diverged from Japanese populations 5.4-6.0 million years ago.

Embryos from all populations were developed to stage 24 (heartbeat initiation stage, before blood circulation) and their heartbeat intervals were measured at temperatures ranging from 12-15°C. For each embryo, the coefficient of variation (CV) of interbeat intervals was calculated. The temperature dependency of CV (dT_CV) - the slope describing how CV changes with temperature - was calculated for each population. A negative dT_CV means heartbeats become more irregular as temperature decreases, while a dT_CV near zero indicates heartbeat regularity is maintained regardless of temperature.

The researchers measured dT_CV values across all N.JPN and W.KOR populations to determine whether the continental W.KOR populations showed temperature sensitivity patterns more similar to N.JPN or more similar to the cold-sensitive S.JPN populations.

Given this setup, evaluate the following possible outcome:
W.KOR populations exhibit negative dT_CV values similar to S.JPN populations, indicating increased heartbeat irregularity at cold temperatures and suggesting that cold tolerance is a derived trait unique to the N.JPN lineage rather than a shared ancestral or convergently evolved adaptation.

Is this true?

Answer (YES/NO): NO